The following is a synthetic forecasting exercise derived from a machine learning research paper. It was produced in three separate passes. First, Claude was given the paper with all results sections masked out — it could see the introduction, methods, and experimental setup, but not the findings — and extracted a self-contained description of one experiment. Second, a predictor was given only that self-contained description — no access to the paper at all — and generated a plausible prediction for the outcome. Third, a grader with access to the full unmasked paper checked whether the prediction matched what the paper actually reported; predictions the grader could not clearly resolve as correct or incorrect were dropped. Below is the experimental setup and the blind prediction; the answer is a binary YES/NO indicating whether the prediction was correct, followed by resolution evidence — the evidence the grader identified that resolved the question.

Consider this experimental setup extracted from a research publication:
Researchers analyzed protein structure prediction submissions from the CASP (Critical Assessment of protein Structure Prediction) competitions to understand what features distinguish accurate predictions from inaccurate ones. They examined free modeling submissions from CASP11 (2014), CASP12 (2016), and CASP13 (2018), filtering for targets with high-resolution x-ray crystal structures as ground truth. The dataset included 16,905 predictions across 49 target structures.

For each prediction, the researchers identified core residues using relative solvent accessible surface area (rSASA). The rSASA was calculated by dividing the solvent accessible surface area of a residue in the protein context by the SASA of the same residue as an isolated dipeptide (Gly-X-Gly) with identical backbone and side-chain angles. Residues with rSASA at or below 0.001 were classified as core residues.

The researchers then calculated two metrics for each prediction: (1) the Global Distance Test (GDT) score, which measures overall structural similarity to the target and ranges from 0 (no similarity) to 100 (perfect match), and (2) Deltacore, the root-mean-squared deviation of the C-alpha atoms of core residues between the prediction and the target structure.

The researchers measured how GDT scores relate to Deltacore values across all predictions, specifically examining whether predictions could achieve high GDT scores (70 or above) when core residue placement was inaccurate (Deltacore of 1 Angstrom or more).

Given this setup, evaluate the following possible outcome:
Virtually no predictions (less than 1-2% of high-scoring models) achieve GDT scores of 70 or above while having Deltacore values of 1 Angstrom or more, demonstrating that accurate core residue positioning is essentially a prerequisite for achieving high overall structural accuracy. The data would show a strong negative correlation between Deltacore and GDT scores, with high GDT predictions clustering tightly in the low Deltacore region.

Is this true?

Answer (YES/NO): YES